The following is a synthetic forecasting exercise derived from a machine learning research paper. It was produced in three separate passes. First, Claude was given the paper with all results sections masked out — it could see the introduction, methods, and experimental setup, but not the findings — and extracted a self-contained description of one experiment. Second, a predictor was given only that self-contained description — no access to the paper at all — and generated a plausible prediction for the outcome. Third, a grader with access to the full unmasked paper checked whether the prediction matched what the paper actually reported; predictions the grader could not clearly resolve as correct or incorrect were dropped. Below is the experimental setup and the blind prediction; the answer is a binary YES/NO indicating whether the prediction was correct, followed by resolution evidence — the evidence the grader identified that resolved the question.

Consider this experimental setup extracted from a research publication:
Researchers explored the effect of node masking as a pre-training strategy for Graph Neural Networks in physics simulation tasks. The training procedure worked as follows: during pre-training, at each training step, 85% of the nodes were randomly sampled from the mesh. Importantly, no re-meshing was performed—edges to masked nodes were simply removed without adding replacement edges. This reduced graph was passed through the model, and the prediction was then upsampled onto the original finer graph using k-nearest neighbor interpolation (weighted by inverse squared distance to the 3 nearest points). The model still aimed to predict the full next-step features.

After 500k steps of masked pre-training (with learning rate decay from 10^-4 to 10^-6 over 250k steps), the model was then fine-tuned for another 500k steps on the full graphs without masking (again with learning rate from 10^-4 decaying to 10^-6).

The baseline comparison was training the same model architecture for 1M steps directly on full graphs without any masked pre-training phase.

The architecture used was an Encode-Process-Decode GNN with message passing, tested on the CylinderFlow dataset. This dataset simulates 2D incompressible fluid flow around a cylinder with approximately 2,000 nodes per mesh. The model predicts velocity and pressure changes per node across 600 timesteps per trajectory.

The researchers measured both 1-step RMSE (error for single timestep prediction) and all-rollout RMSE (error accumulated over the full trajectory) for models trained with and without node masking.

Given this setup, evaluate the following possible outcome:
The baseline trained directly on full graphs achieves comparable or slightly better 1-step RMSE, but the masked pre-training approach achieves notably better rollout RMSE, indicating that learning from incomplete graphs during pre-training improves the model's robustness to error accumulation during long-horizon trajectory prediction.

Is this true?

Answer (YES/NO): NO